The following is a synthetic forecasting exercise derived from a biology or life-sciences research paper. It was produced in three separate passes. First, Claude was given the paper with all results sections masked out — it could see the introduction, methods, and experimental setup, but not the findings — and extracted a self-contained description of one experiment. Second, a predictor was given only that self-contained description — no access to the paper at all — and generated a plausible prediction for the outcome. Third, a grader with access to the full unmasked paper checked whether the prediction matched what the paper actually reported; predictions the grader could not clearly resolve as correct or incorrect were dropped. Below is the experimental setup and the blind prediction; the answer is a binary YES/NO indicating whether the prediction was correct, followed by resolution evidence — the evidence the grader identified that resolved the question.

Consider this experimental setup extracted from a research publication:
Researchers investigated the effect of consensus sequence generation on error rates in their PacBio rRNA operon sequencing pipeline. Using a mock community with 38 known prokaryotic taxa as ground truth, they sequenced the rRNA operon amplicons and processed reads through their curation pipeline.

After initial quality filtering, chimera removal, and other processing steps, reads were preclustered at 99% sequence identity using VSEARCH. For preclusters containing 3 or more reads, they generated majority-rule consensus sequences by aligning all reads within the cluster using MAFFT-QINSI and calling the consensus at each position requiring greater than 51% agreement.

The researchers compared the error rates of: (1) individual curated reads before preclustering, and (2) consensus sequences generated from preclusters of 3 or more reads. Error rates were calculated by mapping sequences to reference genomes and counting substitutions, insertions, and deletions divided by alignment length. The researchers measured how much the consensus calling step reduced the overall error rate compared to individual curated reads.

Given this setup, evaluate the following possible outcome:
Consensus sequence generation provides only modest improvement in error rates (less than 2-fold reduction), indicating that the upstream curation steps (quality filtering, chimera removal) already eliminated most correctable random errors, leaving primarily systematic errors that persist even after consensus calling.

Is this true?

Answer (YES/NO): NO